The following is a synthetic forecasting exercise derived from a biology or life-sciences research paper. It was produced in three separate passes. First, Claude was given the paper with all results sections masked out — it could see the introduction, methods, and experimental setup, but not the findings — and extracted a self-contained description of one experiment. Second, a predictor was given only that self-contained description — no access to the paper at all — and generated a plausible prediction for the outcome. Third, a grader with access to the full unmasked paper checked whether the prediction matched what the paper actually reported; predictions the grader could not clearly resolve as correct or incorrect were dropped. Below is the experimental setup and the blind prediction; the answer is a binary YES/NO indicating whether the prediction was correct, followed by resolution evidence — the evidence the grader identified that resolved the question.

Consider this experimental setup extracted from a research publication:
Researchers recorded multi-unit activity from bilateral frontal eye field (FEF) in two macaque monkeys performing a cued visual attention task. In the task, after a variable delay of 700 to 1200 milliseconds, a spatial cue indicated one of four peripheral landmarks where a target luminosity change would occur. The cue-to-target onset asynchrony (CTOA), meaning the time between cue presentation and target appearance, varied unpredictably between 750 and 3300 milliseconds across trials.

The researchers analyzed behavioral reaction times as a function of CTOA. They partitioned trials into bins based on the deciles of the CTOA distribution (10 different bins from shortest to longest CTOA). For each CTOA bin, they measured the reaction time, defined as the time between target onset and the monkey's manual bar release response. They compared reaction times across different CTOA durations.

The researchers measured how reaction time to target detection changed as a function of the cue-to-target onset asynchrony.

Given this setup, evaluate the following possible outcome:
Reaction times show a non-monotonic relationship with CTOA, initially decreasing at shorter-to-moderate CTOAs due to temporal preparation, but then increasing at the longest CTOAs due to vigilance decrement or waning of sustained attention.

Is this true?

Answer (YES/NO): NO